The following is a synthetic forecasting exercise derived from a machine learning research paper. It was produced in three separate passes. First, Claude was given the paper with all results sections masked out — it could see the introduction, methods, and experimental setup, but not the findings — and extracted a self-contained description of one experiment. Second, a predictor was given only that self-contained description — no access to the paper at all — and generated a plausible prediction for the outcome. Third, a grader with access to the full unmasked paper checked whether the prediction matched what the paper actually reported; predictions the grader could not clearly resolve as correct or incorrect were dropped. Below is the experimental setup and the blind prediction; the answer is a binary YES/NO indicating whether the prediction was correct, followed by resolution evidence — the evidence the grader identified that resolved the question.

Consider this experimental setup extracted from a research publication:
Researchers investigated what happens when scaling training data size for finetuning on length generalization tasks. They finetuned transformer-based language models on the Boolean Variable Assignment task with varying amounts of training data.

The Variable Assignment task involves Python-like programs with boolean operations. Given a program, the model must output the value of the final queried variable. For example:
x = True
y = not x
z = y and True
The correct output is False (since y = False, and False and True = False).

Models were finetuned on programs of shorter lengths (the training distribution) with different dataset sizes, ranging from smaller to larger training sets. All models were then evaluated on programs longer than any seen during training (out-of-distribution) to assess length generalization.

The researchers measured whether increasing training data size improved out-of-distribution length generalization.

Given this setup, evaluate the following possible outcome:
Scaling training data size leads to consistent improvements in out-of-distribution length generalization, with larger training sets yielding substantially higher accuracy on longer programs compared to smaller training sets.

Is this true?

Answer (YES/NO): NO